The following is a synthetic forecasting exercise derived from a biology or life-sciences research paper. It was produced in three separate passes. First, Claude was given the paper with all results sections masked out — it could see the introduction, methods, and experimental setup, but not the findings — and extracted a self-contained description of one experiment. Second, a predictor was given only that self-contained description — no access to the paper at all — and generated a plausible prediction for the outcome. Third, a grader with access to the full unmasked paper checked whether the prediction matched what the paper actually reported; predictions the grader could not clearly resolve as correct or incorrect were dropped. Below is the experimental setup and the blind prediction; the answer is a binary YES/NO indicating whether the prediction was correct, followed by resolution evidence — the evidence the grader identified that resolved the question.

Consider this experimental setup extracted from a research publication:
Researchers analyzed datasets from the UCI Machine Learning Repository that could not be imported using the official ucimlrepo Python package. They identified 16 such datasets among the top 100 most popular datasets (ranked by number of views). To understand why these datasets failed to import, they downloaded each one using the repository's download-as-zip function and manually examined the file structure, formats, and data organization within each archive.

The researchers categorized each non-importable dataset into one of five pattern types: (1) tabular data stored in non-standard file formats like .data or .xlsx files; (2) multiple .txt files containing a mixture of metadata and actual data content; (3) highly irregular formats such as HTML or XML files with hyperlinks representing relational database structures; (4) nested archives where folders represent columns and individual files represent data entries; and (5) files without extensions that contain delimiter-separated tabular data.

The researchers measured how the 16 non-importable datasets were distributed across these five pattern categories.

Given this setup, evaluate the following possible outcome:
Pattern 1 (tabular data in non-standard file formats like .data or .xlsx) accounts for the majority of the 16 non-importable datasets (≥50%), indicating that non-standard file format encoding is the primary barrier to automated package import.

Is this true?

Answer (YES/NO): NO